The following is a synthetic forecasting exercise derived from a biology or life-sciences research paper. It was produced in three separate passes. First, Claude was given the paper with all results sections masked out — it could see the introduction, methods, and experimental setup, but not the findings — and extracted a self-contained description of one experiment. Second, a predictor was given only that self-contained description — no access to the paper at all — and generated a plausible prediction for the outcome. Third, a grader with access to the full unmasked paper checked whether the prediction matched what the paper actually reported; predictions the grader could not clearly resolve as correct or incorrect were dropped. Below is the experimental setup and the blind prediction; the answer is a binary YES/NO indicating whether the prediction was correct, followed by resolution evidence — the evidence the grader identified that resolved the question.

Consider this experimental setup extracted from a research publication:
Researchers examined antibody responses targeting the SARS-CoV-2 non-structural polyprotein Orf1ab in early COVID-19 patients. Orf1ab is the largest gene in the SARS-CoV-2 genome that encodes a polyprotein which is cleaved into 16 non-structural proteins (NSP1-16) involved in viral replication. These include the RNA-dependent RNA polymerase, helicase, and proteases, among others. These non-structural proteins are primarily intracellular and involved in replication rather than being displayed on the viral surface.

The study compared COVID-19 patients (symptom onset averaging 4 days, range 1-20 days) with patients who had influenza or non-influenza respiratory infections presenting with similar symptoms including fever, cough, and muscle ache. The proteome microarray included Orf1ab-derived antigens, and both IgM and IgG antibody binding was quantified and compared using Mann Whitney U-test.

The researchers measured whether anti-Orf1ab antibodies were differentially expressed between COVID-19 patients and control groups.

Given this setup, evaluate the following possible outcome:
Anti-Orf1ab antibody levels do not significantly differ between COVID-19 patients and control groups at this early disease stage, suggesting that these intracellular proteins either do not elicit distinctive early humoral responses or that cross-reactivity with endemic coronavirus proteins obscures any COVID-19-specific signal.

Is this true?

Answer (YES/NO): NO